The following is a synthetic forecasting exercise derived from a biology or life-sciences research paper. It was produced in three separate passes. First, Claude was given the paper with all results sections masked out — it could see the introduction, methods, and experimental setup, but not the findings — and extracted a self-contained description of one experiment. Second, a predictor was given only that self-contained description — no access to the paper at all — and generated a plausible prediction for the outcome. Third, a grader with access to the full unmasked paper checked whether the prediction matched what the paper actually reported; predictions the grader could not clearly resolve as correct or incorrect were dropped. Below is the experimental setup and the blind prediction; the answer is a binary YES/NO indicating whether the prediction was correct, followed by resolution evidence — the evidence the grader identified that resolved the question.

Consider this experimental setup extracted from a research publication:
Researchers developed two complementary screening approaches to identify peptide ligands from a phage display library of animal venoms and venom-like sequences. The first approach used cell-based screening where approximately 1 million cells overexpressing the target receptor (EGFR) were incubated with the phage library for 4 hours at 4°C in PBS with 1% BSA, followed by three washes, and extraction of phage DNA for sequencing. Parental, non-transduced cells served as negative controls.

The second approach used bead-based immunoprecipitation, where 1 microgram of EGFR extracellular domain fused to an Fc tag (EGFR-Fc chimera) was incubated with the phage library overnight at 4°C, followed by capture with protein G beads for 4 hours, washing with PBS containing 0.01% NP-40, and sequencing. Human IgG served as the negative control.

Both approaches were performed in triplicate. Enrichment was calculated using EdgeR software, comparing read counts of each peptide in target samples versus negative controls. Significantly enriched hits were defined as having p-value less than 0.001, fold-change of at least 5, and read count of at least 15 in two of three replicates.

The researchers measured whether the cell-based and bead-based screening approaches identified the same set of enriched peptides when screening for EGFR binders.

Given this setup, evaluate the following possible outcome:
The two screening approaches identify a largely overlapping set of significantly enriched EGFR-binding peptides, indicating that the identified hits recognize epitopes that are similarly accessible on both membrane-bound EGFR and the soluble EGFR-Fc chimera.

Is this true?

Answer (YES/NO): YES